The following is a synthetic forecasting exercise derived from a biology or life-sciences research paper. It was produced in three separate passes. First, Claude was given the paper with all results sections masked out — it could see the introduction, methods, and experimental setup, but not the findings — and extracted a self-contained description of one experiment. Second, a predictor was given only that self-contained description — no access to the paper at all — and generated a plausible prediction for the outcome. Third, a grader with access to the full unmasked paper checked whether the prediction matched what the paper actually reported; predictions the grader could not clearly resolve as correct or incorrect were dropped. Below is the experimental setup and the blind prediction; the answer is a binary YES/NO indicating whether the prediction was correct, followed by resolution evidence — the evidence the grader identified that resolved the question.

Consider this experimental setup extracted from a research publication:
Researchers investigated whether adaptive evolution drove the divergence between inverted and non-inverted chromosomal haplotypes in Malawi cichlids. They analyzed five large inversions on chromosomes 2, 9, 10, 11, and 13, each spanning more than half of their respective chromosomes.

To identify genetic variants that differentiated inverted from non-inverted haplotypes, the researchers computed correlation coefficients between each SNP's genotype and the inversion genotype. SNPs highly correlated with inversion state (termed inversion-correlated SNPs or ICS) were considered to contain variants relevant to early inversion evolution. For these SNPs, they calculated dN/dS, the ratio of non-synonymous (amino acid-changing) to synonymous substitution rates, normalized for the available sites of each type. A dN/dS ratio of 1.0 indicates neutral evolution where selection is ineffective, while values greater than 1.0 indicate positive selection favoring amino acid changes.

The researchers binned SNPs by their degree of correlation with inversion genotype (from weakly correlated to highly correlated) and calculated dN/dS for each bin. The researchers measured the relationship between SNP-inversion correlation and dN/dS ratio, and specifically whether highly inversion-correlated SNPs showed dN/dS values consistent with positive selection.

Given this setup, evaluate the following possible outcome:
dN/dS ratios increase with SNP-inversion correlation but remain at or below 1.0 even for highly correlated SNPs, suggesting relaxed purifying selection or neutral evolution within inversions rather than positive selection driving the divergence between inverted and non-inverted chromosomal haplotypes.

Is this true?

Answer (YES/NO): NO